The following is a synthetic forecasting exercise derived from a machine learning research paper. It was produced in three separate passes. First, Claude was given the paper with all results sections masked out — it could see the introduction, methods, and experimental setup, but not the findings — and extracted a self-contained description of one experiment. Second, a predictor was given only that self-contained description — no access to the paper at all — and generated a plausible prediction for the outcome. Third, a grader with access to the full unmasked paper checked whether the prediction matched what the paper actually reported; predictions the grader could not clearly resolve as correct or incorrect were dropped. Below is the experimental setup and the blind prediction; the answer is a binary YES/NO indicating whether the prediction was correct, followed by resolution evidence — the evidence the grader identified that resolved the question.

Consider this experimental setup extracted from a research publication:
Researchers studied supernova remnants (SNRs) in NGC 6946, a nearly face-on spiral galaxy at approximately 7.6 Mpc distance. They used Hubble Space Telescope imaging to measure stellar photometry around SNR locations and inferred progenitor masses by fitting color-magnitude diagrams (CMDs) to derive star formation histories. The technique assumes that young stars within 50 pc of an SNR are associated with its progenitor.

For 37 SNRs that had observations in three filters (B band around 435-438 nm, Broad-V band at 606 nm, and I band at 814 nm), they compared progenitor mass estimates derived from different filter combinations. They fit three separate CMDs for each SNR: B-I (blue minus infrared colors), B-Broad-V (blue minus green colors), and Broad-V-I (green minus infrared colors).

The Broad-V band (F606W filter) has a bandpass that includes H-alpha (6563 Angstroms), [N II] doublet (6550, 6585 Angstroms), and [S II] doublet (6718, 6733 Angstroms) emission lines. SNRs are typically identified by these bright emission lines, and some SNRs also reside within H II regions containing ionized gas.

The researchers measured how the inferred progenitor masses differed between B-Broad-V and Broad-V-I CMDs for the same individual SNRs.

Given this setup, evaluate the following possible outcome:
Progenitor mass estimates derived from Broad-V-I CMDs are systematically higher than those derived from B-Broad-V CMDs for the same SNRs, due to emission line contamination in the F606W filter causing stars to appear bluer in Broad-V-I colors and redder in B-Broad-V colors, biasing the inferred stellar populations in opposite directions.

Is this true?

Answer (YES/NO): YES